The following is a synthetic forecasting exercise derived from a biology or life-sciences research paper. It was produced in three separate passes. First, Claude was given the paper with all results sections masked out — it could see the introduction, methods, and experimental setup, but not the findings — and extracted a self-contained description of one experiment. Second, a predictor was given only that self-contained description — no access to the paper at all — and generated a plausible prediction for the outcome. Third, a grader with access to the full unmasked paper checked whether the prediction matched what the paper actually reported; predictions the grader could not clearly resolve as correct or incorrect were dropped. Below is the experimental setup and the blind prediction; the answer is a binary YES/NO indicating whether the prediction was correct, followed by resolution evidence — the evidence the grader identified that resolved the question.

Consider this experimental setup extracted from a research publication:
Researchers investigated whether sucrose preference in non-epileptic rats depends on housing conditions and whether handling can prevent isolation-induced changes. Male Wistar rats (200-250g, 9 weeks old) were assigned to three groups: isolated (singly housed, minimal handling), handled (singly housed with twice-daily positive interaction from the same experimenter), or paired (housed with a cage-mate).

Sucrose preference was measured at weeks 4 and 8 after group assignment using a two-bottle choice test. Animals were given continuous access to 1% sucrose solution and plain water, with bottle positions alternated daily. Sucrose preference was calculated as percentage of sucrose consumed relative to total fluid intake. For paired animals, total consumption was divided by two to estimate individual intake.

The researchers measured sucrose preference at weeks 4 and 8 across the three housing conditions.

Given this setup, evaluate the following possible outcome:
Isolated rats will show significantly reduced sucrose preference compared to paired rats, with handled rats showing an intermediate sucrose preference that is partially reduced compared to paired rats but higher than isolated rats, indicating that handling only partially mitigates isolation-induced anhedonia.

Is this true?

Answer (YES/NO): NO